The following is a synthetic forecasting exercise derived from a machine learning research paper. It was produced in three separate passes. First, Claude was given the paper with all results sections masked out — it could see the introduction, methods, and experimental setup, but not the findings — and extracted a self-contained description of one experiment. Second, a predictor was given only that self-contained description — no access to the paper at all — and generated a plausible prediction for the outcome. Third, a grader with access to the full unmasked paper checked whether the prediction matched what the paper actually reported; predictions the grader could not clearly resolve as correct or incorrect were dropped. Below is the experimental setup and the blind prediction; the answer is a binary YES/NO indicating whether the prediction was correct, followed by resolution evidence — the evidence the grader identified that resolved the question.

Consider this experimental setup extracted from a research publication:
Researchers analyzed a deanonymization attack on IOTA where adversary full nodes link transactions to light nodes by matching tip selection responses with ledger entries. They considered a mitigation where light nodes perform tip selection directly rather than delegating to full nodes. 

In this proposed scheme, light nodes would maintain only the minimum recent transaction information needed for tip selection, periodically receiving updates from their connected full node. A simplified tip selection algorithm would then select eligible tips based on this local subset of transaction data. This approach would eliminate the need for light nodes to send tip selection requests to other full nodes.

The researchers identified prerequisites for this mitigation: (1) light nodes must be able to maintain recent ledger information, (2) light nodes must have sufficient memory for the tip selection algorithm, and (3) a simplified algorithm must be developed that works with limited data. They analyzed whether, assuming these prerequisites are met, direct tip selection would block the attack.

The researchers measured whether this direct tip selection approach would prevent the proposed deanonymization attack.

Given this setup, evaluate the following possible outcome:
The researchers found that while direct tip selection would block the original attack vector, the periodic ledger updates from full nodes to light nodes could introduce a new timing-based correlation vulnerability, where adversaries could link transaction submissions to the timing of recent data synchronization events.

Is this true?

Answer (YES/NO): NO